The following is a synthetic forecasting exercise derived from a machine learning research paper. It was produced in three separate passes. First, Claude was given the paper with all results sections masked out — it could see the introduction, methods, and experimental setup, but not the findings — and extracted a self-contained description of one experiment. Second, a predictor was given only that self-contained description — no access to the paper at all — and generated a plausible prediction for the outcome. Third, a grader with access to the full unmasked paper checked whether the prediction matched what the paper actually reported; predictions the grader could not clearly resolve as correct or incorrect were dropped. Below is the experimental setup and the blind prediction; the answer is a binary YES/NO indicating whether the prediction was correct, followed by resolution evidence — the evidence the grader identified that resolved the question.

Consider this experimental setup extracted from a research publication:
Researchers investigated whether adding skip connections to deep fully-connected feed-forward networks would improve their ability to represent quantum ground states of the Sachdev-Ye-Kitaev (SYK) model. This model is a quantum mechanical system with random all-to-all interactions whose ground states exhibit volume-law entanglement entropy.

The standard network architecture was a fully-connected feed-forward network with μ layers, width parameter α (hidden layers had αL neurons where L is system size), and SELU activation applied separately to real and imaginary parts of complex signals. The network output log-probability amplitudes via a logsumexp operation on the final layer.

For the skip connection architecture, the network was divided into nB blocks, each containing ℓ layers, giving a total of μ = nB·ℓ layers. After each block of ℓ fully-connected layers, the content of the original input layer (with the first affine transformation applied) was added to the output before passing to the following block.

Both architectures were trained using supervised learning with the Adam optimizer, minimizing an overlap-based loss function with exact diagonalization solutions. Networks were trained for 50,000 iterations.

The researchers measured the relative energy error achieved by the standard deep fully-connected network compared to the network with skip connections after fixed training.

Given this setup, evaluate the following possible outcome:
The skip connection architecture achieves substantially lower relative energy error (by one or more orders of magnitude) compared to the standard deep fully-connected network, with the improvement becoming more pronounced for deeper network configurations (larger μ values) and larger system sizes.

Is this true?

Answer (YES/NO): NO